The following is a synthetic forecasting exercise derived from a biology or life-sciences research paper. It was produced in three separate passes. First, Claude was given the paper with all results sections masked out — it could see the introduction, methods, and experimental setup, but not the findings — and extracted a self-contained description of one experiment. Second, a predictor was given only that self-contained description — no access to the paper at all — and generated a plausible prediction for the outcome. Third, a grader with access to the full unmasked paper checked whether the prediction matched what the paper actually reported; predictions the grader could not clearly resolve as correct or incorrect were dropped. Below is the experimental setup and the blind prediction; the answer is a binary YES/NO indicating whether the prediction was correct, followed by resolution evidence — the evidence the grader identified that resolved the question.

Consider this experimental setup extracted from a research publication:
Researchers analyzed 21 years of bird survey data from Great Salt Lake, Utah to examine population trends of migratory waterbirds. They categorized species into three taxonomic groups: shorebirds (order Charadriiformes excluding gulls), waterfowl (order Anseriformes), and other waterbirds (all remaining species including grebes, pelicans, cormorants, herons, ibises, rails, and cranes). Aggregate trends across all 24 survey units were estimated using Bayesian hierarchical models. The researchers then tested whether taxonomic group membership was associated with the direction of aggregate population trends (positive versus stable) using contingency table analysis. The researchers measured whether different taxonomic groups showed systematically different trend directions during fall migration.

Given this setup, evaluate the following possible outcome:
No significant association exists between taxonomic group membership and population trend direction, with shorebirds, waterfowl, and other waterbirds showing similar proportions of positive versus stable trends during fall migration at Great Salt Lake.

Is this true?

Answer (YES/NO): YES